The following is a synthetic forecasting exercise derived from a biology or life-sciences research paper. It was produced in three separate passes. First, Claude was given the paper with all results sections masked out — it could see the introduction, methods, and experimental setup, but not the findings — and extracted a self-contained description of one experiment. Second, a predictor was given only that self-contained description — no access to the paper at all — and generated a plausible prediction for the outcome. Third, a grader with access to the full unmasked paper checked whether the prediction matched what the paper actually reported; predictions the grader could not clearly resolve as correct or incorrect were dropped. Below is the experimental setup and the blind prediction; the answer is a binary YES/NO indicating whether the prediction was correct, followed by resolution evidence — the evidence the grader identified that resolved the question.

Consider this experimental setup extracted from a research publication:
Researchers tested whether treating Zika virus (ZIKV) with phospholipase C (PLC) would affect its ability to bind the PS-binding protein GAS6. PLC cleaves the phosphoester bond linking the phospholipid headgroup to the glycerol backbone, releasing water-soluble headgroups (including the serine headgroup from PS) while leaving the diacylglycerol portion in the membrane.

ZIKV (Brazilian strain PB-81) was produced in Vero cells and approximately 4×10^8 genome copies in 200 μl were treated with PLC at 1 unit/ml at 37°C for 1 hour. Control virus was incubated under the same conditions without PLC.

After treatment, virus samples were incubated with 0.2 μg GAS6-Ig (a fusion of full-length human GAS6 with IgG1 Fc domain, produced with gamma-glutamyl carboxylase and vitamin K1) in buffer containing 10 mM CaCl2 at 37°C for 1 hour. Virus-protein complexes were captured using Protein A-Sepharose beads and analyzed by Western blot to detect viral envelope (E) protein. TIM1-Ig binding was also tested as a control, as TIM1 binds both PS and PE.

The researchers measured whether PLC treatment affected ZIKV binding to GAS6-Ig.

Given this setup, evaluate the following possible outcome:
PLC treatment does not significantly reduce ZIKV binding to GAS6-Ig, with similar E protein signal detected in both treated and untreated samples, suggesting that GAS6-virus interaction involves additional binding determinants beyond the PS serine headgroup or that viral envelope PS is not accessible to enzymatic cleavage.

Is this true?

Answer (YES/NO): NO